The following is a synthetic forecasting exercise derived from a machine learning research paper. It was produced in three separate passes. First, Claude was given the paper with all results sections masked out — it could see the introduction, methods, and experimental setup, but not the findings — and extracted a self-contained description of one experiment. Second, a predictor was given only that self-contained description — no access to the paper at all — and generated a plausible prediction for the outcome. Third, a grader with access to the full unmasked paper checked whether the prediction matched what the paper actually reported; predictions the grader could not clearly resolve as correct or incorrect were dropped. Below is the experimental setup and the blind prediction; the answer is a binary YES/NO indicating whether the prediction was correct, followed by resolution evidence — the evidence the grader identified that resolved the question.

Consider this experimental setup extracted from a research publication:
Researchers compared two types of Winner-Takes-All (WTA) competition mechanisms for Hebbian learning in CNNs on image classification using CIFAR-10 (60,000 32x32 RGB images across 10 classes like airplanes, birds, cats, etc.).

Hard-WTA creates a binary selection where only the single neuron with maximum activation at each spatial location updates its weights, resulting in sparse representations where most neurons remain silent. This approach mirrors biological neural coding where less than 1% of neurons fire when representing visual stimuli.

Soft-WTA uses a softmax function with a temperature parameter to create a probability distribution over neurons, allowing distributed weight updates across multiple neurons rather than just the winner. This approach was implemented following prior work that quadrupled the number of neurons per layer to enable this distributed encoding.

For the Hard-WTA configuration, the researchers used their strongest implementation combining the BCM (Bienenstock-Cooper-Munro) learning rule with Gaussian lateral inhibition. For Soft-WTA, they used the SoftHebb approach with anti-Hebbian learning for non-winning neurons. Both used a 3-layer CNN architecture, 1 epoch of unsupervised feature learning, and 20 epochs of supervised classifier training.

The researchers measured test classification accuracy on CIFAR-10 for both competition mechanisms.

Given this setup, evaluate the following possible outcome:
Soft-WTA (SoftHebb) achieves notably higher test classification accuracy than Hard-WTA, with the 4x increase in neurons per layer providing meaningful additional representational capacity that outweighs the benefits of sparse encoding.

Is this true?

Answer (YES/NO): NO